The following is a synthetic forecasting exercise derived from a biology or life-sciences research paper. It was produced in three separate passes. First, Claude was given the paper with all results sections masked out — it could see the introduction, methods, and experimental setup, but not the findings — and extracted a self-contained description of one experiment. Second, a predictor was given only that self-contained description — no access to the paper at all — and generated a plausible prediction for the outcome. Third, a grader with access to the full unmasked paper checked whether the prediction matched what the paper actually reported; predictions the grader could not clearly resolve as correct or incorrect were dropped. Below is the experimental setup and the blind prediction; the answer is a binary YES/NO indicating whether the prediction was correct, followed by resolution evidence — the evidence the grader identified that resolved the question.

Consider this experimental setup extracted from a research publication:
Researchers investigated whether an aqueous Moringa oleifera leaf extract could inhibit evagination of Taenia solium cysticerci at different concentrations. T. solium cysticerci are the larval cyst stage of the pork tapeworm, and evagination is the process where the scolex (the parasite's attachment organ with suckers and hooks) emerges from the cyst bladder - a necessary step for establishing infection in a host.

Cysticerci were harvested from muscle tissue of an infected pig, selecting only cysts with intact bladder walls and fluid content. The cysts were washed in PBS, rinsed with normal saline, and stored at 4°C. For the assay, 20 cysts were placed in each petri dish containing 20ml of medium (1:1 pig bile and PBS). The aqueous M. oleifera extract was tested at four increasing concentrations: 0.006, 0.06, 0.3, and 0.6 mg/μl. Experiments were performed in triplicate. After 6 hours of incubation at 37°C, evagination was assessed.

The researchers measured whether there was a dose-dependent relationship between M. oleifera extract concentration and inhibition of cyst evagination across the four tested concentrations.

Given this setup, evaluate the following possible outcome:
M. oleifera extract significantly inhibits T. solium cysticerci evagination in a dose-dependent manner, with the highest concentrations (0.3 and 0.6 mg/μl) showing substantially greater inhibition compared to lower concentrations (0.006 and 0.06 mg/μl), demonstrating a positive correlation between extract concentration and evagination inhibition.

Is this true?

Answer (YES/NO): NO